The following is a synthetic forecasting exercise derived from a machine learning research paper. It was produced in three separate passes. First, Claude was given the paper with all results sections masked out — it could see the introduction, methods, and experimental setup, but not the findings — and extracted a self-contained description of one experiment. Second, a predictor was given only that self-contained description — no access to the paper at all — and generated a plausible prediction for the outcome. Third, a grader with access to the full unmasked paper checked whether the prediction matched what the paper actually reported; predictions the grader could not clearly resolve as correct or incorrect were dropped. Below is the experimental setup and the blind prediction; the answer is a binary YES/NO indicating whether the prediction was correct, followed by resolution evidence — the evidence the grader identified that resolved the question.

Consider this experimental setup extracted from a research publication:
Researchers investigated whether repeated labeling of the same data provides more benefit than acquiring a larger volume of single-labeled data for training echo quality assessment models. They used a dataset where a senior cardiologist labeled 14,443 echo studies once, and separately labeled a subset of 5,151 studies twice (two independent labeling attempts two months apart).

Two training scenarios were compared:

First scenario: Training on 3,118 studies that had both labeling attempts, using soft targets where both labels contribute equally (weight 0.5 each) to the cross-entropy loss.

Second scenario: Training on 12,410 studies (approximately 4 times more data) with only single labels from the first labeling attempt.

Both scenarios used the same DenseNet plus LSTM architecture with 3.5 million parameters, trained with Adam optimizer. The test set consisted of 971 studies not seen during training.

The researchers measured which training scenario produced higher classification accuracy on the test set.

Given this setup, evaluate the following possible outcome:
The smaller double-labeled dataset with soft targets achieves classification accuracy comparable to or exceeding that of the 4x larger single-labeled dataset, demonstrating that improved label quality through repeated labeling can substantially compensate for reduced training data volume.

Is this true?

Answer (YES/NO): YES